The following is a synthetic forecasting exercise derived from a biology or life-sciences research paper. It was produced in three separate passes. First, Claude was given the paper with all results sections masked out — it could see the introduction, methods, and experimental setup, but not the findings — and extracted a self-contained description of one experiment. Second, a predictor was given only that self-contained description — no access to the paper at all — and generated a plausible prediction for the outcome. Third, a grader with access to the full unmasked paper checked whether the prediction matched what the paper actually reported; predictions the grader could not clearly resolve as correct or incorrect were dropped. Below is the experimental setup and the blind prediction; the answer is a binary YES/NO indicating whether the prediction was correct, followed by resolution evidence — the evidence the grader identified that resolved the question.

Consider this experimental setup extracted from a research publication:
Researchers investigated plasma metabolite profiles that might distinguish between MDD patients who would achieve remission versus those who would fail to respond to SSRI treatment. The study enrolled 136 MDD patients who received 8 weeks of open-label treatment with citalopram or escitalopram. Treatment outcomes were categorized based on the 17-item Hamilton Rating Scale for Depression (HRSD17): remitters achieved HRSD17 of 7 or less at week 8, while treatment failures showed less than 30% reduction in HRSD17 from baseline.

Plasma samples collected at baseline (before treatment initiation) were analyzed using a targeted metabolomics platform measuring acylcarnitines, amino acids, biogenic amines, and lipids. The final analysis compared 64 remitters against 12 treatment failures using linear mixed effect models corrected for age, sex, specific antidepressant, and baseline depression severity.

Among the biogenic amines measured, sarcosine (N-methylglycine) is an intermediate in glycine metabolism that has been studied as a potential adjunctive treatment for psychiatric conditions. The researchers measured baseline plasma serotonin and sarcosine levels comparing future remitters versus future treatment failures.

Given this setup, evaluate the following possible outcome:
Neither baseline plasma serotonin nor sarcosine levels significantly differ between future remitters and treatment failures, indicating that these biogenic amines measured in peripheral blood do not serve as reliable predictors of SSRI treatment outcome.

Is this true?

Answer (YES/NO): NO